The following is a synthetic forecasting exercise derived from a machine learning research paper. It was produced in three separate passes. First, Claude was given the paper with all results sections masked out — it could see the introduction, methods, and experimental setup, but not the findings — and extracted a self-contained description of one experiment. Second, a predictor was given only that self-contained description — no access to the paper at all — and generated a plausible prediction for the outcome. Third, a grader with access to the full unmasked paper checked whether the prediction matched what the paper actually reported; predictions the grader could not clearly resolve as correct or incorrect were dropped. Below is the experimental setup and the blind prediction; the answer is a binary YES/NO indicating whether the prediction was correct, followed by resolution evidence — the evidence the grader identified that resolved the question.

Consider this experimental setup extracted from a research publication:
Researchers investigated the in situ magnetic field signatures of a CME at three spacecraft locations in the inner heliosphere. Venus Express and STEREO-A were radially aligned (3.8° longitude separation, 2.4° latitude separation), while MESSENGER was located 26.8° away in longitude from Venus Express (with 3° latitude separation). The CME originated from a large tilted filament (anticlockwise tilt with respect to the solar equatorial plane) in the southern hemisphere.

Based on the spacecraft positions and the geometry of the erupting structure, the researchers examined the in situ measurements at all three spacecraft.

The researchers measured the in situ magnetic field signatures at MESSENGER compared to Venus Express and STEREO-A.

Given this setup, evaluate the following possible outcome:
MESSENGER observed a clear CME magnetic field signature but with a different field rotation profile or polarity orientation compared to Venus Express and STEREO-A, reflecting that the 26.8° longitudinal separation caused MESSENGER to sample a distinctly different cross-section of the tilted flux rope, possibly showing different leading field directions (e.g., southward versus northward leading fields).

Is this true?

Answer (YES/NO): NO